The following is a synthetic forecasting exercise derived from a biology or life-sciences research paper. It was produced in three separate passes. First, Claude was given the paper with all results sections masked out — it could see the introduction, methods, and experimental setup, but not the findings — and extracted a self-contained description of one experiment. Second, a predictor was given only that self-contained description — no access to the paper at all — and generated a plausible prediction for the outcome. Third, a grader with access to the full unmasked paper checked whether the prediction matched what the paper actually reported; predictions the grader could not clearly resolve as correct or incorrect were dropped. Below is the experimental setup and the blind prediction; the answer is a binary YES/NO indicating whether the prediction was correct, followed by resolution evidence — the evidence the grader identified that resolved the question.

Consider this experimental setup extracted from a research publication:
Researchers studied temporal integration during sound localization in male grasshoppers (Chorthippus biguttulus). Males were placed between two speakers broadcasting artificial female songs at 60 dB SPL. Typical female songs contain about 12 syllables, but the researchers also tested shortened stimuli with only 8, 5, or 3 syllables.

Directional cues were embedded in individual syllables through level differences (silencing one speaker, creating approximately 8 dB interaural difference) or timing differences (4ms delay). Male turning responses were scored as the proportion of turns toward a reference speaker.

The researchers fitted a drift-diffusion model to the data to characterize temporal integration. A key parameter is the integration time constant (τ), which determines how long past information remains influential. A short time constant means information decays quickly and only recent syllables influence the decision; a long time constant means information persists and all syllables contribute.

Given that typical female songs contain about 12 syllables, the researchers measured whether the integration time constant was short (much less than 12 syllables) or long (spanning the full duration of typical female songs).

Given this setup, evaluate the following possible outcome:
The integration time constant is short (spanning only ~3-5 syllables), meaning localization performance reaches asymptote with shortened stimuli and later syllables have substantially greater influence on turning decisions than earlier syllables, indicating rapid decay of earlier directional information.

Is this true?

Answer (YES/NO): NO